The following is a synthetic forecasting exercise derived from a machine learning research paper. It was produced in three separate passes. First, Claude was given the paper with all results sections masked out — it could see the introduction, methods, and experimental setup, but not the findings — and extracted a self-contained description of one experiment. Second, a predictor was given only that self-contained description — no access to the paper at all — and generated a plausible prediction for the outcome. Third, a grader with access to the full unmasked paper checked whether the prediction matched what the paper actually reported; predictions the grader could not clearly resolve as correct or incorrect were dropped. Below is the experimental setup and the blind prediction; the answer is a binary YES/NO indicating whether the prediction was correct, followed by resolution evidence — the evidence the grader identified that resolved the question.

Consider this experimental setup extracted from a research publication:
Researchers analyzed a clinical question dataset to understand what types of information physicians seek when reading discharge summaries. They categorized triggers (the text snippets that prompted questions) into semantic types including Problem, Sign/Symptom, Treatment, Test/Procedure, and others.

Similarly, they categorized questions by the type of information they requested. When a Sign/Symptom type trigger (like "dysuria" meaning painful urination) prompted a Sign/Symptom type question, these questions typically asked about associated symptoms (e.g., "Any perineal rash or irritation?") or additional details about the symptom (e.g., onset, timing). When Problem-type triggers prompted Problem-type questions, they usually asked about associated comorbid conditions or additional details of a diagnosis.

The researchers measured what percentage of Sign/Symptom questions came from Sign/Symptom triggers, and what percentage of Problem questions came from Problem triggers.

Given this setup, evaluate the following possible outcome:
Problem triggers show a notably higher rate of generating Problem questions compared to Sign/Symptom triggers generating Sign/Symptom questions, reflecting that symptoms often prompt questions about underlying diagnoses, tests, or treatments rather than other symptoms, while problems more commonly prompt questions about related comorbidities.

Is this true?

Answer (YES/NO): NO